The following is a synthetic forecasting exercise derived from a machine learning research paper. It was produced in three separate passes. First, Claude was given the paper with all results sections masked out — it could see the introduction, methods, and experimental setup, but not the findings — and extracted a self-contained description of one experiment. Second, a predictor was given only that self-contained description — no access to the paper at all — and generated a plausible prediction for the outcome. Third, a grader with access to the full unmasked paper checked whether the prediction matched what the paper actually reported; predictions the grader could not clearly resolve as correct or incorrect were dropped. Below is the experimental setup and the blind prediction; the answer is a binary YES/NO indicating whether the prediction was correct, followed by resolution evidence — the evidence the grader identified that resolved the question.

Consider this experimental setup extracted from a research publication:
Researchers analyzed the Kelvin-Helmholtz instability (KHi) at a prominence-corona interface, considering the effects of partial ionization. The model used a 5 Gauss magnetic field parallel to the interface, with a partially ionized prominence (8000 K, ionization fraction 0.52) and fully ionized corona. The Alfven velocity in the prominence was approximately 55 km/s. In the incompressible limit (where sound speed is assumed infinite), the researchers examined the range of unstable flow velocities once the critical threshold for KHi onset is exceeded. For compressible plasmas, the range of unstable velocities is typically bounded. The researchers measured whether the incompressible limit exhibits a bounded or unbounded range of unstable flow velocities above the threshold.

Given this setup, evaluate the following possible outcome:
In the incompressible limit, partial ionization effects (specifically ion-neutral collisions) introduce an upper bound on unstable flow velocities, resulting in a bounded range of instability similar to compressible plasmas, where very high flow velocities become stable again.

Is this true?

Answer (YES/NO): NO